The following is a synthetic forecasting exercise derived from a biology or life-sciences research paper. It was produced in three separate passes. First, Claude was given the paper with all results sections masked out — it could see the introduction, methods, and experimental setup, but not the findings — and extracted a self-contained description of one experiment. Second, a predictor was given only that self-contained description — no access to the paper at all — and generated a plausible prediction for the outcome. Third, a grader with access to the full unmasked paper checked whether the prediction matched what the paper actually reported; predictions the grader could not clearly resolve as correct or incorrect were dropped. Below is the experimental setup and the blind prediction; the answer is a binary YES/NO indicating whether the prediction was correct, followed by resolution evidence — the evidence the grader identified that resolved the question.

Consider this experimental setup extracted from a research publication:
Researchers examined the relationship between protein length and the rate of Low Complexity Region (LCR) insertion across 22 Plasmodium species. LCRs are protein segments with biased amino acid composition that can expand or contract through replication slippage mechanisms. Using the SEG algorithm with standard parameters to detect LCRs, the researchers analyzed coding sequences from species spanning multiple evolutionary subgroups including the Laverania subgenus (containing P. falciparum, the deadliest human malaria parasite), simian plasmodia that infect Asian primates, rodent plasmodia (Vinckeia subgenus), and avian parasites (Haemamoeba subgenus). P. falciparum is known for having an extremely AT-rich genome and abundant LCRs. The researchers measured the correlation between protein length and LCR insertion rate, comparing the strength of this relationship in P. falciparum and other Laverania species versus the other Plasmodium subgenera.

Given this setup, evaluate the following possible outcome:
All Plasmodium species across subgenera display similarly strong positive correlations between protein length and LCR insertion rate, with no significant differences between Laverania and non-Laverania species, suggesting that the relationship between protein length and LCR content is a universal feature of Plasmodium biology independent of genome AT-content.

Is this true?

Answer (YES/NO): NO